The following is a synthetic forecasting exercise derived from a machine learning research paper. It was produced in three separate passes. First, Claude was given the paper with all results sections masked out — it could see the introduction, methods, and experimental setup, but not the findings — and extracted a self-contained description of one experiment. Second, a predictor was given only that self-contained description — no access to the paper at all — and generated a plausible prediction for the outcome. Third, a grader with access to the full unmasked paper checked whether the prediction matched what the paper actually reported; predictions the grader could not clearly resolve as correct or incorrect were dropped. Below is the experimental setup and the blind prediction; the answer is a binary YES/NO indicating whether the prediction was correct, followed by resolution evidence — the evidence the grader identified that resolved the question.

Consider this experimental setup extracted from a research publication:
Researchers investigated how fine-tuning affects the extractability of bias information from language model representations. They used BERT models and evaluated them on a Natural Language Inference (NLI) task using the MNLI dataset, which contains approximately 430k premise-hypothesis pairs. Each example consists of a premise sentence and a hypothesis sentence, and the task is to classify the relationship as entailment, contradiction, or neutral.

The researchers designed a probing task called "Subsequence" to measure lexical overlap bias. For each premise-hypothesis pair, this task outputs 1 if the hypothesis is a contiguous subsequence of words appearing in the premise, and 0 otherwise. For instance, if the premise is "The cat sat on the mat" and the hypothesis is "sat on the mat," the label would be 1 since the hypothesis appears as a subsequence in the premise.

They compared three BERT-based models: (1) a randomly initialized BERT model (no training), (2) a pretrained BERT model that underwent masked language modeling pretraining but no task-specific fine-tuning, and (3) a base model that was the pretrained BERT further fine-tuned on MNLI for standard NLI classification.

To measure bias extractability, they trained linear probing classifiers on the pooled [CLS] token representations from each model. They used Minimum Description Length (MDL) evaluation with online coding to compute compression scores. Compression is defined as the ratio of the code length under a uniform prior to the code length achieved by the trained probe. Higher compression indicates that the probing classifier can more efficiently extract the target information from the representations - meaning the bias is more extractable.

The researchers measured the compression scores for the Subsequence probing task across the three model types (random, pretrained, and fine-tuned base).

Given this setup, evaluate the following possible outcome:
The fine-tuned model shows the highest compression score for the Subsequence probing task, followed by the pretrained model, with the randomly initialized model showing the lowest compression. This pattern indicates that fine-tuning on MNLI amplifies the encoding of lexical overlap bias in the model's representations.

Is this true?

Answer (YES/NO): YES